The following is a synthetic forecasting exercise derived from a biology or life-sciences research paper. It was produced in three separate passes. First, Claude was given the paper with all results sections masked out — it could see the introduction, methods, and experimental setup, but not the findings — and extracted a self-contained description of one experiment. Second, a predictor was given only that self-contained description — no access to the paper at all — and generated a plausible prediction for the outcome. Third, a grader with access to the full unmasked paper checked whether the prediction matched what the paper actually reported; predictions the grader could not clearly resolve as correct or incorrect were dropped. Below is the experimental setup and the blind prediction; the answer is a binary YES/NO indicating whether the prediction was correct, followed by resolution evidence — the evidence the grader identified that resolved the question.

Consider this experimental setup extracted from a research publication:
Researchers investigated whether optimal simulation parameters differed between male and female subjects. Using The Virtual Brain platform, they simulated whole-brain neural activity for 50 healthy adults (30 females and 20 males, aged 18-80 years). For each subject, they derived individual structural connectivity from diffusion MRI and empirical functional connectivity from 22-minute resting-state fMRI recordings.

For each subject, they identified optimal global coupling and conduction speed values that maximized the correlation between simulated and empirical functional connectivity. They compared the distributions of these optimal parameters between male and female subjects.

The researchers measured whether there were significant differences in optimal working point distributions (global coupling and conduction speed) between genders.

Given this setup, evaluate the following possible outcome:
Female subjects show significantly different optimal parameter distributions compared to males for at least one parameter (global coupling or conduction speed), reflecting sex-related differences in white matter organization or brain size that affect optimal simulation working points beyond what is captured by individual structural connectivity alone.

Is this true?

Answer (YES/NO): NO